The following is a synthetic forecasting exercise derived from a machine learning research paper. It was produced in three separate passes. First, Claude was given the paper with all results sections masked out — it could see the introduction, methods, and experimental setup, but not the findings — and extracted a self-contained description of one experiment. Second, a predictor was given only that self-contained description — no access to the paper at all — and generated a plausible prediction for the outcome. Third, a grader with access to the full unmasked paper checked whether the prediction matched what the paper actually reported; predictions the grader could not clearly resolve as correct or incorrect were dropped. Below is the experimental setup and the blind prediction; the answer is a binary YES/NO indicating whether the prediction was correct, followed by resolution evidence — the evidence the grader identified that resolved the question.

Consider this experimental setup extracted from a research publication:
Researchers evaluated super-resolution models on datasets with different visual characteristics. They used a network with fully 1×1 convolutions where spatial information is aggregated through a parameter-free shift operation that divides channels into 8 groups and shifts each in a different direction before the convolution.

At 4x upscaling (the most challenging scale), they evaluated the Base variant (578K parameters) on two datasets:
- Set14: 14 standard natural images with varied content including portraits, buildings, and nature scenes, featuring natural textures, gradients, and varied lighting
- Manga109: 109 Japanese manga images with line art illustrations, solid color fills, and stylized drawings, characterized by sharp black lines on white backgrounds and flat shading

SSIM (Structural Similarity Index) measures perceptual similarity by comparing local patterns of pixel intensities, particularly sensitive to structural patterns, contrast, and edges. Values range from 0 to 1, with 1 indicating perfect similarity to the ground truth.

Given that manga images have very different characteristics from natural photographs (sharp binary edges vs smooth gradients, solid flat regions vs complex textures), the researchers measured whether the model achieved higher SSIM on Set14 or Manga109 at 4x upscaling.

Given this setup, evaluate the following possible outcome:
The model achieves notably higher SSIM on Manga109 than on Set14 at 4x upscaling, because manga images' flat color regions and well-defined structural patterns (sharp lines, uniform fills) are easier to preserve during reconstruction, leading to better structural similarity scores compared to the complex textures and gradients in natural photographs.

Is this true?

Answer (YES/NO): YES